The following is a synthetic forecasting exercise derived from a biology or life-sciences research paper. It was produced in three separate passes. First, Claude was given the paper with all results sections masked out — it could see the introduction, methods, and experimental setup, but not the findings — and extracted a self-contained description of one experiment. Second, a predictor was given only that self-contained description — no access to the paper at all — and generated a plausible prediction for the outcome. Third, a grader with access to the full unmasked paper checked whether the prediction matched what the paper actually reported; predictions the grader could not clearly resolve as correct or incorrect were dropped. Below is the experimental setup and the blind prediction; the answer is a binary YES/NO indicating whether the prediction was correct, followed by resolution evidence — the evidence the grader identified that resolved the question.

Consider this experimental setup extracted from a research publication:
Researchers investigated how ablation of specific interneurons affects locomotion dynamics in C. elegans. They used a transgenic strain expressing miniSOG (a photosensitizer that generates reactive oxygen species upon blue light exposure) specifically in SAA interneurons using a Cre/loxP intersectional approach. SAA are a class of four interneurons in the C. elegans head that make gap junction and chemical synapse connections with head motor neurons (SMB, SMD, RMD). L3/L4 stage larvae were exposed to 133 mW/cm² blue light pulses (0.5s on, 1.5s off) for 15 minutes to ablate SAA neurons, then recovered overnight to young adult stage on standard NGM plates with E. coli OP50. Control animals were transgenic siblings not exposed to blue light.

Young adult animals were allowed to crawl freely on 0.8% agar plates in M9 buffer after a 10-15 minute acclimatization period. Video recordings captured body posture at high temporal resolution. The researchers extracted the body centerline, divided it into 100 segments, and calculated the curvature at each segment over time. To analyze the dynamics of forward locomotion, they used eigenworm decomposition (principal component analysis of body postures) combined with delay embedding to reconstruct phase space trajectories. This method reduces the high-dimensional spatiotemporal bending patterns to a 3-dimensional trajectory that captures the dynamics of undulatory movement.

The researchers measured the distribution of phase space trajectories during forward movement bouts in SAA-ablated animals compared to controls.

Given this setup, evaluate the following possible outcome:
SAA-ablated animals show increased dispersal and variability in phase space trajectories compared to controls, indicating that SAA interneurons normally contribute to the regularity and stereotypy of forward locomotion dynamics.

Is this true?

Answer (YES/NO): YES